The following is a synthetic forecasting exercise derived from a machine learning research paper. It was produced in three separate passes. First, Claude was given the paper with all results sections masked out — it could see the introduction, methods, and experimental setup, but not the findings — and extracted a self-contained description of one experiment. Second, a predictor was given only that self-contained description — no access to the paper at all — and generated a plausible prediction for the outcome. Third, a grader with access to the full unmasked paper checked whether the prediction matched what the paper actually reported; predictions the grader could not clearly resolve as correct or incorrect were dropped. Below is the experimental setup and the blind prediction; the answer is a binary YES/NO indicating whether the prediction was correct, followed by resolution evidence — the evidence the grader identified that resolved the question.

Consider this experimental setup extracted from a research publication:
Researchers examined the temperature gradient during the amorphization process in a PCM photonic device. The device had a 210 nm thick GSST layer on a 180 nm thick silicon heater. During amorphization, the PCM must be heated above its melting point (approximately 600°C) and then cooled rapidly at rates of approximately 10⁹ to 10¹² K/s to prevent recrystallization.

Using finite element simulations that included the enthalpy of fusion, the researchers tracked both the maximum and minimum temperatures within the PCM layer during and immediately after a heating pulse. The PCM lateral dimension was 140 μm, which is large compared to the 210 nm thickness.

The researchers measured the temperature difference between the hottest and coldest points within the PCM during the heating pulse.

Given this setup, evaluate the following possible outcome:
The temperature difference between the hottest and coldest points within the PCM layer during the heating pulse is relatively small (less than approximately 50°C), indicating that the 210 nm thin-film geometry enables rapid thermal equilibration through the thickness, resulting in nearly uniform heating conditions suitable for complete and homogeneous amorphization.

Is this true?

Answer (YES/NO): NO